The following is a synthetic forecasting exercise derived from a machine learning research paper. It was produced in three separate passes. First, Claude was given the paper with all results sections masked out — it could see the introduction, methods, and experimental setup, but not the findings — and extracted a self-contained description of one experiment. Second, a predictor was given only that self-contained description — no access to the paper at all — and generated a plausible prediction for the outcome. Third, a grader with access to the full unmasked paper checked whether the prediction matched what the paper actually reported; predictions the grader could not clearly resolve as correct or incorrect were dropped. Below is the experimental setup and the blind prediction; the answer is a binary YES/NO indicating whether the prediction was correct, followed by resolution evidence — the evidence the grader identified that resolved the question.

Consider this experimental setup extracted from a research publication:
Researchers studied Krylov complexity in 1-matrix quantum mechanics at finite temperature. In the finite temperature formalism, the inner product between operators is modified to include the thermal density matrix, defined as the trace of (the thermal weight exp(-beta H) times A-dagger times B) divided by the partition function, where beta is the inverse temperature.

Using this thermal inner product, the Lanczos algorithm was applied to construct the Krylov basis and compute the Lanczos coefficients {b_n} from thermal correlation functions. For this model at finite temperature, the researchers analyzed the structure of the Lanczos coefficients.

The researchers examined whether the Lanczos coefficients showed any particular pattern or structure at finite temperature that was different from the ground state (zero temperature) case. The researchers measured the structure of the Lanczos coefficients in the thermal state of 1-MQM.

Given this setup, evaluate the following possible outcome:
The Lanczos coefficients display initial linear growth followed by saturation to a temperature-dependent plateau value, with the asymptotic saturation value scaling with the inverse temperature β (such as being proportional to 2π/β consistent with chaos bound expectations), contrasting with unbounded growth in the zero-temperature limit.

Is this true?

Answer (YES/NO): NO